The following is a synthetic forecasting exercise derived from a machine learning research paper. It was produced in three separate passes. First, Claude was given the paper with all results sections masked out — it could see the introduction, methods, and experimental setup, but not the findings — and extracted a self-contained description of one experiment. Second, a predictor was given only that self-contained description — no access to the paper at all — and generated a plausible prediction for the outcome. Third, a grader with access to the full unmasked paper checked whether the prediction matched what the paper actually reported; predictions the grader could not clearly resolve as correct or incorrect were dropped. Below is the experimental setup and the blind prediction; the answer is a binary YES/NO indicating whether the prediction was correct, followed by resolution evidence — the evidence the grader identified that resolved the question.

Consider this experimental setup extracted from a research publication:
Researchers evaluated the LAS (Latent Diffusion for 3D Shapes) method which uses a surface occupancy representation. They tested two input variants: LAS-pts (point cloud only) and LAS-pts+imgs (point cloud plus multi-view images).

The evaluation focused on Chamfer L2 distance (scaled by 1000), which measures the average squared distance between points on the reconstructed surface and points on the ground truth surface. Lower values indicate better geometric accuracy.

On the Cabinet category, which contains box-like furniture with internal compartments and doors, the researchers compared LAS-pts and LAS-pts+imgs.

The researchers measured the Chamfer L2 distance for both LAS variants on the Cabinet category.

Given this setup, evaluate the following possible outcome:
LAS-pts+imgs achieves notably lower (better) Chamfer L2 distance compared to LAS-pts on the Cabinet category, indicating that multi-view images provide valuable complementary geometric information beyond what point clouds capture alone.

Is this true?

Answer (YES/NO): NO